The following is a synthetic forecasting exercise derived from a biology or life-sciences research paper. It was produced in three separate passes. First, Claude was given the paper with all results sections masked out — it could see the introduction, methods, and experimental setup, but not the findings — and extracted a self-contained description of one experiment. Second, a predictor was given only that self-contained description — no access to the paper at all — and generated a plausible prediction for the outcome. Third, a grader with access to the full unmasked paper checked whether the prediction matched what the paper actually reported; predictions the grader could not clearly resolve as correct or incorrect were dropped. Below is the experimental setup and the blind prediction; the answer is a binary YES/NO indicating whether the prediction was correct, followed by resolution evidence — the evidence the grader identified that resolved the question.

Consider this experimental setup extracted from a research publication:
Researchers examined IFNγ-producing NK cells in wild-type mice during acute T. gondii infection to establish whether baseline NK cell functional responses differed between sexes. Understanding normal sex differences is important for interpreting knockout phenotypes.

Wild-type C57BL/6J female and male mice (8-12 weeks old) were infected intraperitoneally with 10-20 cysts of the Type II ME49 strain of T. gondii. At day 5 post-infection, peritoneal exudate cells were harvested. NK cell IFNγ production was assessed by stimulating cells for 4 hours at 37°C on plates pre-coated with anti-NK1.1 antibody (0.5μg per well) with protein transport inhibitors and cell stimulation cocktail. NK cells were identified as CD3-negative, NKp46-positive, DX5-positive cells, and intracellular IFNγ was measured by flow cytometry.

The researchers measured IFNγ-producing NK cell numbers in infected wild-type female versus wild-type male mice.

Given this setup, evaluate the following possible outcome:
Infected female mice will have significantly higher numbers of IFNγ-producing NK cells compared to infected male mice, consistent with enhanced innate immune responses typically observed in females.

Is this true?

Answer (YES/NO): NO